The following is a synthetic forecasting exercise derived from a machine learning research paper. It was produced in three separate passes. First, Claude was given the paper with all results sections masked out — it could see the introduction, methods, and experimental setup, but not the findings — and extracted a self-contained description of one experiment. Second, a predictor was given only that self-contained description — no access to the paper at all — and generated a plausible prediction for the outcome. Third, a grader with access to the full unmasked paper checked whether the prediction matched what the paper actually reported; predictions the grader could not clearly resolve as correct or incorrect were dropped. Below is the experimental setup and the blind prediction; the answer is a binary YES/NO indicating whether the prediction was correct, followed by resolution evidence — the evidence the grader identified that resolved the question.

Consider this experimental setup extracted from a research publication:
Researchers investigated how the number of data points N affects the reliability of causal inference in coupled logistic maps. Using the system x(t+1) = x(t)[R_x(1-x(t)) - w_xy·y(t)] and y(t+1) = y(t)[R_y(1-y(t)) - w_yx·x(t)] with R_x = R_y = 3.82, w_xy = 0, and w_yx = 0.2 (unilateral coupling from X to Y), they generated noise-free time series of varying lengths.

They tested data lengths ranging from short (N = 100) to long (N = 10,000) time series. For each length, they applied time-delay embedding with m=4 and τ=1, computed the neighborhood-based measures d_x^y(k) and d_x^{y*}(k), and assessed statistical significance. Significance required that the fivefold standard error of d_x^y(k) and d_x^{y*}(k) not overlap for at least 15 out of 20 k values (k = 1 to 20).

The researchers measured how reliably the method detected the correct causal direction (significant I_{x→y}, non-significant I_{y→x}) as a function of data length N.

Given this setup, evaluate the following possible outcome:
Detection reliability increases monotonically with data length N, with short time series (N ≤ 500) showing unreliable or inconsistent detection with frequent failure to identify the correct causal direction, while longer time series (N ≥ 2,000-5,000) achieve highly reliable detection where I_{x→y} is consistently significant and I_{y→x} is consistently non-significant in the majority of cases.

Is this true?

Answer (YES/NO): YES